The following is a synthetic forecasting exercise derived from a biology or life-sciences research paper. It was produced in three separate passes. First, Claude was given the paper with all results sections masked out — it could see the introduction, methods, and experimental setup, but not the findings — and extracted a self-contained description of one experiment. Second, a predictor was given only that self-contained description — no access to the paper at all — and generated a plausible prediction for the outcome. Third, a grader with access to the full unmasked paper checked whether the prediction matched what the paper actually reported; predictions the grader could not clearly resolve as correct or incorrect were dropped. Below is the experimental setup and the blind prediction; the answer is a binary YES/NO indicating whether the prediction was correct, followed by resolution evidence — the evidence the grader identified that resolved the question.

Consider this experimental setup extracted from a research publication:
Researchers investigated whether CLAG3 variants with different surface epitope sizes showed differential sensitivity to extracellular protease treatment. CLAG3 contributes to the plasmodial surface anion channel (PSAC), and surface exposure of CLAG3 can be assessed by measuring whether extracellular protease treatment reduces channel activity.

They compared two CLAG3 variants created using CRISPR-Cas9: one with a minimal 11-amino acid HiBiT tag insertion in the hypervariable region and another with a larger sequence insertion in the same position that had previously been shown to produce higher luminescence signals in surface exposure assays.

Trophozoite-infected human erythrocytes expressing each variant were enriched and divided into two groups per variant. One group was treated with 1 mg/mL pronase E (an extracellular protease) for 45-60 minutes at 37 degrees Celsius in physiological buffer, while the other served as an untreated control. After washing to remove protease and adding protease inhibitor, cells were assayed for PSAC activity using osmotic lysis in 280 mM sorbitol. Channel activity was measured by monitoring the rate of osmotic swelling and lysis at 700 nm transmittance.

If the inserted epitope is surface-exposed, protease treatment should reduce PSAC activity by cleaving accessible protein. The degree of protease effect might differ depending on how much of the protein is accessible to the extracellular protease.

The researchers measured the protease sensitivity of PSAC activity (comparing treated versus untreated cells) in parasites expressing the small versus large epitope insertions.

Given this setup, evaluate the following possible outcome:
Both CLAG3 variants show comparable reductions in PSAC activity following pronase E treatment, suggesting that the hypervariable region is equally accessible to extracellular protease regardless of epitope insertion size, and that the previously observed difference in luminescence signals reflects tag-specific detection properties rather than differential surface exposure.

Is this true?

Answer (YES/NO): NO